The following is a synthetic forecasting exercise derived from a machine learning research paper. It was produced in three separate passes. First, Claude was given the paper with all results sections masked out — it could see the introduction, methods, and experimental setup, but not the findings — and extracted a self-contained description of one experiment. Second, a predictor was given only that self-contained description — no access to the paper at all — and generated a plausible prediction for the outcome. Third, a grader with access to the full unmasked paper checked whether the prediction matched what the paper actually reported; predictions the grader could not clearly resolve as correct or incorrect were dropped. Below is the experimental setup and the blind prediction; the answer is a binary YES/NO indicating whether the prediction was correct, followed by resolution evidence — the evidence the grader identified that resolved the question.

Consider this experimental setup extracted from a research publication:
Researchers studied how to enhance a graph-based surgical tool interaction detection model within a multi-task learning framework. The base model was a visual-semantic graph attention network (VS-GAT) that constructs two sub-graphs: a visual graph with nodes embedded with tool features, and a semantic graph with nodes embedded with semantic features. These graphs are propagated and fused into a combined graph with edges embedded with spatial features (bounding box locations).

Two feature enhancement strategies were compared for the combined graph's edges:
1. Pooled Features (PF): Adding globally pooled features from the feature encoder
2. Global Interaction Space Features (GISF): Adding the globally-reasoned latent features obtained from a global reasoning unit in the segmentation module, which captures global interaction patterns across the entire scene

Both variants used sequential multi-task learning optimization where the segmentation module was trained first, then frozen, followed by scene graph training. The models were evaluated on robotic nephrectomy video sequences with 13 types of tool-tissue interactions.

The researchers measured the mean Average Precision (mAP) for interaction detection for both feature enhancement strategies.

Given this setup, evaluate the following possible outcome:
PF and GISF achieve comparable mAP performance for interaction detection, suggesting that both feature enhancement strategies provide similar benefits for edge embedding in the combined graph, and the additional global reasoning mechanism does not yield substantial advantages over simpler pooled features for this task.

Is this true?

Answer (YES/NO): NO